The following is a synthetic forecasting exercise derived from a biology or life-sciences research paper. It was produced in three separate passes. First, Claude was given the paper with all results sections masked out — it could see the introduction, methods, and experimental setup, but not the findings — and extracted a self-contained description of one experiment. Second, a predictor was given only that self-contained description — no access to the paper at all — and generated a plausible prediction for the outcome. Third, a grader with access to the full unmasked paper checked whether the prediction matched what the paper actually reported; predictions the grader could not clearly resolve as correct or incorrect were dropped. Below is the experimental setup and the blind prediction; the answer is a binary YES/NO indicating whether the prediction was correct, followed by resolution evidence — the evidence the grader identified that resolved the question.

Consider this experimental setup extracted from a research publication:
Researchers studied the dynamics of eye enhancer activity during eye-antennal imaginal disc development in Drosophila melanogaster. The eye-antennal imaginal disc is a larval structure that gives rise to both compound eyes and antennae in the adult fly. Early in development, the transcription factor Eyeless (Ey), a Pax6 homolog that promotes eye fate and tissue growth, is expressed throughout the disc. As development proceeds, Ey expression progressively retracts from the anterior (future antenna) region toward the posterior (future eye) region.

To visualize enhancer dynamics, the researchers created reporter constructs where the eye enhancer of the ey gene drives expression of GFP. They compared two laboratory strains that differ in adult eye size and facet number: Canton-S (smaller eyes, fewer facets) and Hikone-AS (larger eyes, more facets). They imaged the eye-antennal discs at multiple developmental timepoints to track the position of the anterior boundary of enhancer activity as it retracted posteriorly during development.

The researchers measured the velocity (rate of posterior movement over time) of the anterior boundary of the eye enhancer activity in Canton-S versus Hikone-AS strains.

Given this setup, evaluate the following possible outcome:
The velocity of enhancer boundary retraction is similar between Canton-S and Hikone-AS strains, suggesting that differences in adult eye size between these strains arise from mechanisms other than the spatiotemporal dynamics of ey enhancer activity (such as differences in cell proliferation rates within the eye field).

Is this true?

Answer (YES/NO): NO